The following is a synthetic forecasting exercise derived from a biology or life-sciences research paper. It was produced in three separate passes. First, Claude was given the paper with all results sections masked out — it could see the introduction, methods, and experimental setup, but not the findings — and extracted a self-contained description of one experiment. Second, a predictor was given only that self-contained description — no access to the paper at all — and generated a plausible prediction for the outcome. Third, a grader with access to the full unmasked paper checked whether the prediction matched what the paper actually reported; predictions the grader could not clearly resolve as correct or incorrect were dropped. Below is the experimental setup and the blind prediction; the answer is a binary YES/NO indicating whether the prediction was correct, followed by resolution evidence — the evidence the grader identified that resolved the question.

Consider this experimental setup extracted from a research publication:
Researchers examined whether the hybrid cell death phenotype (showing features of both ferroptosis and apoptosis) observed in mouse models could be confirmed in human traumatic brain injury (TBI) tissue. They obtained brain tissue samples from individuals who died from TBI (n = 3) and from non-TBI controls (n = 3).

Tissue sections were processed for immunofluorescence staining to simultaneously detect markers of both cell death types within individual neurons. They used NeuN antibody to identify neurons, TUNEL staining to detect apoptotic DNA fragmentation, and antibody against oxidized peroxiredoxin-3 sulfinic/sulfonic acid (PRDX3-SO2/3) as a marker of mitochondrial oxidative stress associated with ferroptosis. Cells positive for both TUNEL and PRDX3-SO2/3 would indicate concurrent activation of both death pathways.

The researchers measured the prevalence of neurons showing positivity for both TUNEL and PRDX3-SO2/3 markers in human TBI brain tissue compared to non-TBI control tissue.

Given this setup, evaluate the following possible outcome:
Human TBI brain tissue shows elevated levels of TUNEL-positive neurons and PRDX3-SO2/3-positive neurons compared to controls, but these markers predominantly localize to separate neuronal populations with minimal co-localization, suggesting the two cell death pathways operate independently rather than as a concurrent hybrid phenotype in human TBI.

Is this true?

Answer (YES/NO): NO